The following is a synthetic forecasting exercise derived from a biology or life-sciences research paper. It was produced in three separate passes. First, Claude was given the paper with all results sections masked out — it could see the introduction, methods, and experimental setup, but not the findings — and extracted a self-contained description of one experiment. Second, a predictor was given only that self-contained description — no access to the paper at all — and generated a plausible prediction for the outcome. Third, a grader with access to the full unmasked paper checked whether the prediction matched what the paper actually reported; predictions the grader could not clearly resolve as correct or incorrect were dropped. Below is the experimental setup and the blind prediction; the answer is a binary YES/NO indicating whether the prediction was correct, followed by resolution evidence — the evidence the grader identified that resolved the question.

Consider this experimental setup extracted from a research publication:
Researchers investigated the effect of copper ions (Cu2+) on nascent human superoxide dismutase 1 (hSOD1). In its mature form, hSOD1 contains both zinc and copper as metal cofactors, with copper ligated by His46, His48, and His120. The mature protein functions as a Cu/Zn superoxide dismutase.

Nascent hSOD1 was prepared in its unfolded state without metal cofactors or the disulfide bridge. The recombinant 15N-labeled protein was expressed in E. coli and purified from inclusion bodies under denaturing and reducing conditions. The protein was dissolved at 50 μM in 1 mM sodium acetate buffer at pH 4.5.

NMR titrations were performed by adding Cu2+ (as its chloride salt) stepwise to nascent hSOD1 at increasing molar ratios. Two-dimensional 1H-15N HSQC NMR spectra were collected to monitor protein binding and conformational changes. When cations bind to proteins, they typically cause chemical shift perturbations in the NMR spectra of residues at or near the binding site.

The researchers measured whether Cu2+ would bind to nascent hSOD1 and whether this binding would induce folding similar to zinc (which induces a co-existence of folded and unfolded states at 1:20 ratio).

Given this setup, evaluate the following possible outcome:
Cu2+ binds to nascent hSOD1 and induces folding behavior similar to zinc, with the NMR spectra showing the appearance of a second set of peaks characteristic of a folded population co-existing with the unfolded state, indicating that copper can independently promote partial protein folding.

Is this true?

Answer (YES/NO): NO